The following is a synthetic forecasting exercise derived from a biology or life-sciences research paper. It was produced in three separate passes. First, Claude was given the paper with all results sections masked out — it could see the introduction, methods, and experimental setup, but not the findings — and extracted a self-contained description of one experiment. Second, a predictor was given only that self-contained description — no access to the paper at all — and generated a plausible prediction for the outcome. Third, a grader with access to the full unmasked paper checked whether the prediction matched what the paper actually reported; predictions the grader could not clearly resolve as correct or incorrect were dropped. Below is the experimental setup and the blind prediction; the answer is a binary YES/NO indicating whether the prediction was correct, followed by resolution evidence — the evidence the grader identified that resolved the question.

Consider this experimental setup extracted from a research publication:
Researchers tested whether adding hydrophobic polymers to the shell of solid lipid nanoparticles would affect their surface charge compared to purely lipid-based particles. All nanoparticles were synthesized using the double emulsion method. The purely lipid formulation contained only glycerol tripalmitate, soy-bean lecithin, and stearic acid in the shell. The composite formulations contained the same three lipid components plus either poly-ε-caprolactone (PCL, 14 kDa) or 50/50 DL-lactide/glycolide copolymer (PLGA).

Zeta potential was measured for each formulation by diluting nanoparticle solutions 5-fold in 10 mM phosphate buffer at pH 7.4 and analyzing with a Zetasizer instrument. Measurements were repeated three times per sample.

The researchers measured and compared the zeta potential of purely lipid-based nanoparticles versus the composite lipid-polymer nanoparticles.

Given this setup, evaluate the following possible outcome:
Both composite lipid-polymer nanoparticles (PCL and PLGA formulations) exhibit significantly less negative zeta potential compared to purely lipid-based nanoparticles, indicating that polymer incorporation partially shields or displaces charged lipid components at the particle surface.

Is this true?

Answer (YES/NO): YES